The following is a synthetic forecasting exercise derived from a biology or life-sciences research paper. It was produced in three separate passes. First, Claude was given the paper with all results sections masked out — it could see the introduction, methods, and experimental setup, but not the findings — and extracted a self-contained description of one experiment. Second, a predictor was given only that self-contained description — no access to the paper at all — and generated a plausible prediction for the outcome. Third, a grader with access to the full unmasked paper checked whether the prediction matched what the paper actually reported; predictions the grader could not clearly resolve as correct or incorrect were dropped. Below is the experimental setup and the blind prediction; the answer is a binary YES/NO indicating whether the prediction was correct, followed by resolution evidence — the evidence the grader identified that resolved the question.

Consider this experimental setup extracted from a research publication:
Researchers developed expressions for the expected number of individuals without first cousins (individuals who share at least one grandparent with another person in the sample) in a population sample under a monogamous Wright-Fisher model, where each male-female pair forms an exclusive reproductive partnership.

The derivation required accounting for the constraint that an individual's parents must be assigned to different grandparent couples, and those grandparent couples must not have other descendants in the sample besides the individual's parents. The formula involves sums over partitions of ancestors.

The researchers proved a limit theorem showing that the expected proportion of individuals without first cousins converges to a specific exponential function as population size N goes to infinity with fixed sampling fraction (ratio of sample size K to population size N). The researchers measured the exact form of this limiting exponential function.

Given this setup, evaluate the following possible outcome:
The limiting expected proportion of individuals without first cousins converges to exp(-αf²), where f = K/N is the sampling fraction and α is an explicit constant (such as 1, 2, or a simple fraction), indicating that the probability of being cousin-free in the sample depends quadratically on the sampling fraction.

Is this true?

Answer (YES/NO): NO